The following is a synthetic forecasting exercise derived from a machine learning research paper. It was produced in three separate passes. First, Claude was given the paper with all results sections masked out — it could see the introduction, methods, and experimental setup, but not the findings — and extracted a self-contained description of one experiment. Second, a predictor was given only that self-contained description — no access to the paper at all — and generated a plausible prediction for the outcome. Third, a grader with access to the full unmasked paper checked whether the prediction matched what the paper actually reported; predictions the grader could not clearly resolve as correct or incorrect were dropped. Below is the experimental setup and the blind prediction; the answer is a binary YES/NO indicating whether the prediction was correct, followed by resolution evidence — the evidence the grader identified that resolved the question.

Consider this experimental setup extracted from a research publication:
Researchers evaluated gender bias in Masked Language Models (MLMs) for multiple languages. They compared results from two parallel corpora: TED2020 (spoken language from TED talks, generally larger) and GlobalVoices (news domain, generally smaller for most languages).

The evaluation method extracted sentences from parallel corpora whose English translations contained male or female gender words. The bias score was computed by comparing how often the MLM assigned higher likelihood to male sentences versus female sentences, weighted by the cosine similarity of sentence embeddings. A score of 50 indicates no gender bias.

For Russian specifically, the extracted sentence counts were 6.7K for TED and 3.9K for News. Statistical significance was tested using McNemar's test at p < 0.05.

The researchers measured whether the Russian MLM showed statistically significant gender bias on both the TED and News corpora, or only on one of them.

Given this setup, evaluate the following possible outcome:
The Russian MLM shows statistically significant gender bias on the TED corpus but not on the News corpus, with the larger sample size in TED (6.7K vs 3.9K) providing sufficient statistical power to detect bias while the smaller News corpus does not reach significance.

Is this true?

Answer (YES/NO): YES